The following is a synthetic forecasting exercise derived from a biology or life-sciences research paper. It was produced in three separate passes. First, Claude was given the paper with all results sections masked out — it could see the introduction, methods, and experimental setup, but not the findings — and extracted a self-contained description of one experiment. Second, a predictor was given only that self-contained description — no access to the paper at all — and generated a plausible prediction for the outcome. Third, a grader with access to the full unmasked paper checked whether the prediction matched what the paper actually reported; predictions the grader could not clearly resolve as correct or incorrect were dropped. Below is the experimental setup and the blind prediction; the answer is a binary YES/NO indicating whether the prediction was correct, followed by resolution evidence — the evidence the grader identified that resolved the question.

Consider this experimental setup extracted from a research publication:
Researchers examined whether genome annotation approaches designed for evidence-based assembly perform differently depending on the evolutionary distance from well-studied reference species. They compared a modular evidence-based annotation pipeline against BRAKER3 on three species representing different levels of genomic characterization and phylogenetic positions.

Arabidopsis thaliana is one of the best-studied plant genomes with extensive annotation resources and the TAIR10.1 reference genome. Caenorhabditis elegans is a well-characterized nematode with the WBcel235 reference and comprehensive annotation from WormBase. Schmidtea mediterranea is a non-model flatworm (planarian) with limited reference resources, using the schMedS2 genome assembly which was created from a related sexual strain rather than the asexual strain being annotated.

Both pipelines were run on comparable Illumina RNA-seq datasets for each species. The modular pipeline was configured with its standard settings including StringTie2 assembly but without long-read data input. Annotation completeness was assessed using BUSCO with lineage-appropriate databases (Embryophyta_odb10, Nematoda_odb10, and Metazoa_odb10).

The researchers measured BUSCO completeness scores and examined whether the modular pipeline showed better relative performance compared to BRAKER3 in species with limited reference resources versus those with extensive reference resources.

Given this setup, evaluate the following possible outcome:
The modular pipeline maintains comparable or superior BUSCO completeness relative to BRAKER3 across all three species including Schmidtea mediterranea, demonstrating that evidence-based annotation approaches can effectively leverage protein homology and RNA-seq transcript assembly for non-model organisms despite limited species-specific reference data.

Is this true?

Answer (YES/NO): NO